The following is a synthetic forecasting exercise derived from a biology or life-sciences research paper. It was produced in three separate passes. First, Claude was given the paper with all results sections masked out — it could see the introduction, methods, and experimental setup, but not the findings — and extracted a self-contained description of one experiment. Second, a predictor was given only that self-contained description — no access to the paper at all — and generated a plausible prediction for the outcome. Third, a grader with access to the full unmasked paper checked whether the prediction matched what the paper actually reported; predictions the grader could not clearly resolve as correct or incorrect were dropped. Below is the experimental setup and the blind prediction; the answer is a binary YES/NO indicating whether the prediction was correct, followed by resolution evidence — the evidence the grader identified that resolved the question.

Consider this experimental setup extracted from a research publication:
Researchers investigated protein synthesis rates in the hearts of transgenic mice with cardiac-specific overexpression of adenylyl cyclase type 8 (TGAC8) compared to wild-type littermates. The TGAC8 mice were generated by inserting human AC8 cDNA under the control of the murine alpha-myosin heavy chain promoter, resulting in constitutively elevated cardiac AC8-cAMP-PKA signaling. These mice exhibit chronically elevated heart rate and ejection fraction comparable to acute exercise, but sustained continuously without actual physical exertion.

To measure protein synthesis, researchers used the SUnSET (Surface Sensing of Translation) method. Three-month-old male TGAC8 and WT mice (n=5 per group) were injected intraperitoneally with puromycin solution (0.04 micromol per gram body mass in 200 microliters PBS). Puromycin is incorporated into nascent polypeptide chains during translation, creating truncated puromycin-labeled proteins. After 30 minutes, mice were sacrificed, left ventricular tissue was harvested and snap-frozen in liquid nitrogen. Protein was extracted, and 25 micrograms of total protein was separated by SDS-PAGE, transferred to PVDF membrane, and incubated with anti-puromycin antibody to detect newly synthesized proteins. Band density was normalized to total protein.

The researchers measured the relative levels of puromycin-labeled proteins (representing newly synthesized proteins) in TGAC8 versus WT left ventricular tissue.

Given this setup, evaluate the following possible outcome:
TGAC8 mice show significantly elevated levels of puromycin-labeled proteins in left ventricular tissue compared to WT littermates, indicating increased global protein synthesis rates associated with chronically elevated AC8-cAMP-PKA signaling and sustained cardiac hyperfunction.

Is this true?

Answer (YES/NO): YES